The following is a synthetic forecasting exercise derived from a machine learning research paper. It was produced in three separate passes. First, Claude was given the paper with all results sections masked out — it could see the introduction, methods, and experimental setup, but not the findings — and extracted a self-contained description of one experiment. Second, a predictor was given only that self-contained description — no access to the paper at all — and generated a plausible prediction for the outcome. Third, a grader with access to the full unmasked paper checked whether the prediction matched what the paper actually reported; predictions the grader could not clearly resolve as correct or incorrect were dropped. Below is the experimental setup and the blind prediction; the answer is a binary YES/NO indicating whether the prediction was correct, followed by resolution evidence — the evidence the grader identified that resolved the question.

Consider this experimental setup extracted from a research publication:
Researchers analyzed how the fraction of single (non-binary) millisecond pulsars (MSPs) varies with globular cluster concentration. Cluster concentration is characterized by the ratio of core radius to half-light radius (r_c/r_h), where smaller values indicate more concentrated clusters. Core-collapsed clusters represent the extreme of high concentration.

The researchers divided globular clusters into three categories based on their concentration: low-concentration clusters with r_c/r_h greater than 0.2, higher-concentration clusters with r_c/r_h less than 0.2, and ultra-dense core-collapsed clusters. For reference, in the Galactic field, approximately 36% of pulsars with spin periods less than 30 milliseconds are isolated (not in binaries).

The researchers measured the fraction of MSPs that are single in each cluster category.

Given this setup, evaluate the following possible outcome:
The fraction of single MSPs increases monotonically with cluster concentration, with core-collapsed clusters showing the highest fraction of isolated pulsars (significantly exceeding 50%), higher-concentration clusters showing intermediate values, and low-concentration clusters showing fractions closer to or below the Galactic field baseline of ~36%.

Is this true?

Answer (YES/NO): YES